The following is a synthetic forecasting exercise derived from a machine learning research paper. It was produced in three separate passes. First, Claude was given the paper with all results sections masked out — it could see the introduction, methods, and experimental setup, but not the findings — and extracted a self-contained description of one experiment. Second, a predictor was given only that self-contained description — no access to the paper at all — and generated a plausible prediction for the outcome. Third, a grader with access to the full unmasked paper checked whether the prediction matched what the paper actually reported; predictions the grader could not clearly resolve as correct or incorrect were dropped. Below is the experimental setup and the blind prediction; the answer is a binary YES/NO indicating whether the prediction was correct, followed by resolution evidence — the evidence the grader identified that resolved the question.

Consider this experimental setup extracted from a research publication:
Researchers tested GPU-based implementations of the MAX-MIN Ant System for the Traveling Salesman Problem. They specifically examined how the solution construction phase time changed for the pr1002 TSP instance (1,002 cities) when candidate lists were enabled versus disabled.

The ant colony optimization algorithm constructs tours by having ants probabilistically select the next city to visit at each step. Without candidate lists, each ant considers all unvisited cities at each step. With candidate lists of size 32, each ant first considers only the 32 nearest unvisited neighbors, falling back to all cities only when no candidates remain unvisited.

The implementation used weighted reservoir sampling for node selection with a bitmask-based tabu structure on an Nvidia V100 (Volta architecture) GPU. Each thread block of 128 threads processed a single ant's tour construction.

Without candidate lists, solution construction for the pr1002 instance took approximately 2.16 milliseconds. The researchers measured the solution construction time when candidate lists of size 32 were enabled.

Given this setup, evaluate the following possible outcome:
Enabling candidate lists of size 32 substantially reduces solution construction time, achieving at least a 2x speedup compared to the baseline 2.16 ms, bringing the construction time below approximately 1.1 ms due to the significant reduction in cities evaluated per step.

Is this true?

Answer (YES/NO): YES